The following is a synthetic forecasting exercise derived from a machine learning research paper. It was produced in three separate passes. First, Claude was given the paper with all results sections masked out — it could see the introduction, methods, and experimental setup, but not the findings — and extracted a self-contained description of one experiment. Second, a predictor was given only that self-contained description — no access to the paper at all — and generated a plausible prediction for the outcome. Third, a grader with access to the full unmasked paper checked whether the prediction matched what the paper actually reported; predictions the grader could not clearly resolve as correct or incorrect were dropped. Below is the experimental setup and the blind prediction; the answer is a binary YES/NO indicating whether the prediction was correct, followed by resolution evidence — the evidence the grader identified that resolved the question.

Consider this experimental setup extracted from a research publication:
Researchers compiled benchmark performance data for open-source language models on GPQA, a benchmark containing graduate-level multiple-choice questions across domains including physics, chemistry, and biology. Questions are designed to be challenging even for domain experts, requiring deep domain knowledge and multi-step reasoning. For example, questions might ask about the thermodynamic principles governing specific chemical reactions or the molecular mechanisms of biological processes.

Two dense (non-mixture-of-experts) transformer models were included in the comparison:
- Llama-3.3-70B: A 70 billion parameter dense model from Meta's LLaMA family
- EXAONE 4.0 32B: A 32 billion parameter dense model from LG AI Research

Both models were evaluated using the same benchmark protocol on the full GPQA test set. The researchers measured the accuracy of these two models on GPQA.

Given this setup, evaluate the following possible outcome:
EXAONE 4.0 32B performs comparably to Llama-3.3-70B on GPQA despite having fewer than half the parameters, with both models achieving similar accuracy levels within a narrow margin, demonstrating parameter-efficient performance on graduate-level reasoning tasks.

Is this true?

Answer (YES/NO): NO